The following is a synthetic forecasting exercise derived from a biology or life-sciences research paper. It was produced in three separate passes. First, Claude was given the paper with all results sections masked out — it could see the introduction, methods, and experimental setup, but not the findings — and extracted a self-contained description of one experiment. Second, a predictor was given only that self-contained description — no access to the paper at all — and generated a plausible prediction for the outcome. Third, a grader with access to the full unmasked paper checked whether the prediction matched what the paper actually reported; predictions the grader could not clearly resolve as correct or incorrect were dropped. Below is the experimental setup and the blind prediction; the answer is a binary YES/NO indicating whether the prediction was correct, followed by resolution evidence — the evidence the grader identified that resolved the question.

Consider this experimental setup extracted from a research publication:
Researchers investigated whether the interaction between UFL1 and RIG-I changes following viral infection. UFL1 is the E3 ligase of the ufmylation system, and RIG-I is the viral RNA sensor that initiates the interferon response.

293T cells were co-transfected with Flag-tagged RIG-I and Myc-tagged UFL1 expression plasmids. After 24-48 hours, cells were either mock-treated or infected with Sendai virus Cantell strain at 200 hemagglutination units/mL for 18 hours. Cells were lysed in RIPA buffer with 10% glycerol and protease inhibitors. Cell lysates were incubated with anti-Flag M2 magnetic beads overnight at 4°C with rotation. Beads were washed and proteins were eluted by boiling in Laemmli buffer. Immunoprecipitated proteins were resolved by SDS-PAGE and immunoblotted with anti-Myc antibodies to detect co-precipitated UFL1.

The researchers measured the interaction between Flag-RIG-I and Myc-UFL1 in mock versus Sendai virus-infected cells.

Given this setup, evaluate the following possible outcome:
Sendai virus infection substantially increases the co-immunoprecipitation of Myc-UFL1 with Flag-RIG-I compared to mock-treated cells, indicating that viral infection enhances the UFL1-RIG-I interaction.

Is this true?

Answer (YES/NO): YES